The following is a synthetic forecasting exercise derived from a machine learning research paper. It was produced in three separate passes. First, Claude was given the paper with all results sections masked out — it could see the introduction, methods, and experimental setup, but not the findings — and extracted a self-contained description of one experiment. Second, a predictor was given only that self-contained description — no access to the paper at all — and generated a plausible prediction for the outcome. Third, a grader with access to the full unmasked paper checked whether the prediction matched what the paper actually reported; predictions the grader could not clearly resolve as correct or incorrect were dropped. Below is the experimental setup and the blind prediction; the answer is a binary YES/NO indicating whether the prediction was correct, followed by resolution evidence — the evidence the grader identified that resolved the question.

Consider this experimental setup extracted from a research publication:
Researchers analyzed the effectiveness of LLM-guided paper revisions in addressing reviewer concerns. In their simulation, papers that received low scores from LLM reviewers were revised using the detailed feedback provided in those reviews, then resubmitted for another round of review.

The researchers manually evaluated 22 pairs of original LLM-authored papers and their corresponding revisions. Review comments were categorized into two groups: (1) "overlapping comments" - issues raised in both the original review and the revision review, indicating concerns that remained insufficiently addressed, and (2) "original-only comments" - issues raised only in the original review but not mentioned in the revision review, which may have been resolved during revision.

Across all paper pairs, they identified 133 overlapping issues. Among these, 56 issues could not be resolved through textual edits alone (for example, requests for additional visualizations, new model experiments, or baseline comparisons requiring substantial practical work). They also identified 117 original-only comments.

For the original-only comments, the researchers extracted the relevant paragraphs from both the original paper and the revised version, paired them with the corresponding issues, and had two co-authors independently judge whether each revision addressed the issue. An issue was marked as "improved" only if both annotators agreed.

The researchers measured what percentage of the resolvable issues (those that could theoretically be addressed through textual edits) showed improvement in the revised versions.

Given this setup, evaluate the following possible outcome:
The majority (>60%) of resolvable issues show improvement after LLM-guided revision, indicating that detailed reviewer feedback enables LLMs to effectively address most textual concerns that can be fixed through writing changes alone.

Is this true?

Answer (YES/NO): NO